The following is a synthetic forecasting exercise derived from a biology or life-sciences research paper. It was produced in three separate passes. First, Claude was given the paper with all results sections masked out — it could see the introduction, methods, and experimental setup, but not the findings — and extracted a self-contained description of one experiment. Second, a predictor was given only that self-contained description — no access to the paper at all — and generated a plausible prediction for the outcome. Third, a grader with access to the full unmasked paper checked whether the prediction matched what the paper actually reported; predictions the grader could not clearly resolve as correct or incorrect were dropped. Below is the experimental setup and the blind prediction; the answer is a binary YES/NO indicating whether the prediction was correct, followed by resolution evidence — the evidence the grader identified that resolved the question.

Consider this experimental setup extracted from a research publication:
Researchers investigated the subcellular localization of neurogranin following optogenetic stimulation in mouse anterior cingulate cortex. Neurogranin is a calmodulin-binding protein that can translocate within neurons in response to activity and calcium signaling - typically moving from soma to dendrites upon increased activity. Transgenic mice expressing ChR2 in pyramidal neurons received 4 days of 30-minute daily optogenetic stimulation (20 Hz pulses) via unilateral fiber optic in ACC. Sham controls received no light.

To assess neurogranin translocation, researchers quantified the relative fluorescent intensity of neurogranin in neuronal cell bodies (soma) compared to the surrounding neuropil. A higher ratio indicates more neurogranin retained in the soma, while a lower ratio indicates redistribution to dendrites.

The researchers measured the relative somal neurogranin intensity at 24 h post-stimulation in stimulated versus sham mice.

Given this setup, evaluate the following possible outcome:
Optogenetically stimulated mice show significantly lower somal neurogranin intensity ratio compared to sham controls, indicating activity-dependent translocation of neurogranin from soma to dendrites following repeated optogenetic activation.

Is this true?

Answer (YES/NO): YES